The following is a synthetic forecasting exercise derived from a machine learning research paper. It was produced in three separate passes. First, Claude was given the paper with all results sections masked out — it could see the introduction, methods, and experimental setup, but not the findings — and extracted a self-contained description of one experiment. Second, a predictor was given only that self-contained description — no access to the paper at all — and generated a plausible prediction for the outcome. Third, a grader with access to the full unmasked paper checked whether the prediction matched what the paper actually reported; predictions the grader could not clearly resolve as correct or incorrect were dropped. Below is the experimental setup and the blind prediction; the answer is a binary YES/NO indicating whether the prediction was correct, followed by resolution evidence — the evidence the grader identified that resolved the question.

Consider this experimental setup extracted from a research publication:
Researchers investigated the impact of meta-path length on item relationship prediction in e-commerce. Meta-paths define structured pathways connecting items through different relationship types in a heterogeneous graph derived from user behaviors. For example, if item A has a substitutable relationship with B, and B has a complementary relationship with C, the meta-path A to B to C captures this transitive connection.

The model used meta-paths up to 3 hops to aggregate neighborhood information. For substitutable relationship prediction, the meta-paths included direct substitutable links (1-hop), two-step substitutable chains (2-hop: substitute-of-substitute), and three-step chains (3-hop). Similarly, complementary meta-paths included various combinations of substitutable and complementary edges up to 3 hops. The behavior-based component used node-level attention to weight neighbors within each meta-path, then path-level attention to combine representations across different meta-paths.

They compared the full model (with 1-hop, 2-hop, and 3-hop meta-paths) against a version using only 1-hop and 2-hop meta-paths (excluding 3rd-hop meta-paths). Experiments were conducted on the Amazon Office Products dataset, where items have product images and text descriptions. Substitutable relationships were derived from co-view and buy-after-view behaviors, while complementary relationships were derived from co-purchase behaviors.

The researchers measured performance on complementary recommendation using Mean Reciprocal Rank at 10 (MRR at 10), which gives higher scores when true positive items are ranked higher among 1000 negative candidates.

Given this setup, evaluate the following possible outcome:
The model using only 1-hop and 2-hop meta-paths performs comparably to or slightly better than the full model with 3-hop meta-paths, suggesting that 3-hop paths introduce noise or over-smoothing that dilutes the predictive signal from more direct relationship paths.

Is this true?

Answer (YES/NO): NO